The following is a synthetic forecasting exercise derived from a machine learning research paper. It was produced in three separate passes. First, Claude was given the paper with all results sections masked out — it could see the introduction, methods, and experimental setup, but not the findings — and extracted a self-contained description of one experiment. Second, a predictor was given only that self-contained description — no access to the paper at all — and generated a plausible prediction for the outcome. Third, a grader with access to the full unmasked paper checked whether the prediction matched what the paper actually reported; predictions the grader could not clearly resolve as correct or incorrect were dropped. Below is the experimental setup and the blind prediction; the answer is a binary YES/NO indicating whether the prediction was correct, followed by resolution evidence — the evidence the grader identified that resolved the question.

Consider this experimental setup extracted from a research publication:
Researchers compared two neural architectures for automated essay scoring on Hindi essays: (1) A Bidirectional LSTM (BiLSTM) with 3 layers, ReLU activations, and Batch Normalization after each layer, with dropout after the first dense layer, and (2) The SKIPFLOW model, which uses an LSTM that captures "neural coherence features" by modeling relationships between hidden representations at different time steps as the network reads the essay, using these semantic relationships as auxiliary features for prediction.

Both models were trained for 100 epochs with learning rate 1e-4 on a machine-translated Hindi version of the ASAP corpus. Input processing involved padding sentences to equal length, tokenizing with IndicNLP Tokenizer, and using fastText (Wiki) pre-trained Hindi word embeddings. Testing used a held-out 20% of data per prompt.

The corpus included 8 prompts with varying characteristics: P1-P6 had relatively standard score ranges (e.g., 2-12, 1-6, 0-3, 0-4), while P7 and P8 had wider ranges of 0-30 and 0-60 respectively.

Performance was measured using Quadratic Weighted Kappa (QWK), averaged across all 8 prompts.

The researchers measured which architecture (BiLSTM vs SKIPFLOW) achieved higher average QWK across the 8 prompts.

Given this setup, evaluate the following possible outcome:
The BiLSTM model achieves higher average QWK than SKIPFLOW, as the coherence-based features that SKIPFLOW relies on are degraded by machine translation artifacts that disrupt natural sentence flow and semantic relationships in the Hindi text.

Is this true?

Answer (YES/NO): NO